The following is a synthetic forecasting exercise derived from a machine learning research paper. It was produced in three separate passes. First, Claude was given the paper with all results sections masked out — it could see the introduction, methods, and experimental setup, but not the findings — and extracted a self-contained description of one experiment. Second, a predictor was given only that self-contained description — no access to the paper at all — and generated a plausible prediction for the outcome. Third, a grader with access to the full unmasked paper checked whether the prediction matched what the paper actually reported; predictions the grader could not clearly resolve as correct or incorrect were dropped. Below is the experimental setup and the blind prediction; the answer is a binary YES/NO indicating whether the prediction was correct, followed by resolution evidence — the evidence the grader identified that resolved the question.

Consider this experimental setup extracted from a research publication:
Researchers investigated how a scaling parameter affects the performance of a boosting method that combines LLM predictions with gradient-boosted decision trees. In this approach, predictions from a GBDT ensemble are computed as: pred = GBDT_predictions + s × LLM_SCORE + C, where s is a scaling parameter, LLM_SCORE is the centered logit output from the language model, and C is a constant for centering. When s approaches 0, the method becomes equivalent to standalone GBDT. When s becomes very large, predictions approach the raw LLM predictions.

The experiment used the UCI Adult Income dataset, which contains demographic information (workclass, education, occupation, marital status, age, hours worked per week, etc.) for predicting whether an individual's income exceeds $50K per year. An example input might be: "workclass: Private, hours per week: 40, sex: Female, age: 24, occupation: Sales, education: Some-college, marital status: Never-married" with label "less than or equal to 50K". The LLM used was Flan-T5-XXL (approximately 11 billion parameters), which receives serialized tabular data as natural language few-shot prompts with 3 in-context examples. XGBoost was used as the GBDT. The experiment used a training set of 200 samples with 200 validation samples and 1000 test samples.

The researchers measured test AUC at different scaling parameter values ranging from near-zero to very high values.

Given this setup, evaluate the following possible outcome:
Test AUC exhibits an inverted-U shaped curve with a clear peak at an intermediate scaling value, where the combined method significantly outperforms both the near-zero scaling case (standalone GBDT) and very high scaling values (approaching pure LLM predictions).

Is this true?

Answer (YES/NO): YES